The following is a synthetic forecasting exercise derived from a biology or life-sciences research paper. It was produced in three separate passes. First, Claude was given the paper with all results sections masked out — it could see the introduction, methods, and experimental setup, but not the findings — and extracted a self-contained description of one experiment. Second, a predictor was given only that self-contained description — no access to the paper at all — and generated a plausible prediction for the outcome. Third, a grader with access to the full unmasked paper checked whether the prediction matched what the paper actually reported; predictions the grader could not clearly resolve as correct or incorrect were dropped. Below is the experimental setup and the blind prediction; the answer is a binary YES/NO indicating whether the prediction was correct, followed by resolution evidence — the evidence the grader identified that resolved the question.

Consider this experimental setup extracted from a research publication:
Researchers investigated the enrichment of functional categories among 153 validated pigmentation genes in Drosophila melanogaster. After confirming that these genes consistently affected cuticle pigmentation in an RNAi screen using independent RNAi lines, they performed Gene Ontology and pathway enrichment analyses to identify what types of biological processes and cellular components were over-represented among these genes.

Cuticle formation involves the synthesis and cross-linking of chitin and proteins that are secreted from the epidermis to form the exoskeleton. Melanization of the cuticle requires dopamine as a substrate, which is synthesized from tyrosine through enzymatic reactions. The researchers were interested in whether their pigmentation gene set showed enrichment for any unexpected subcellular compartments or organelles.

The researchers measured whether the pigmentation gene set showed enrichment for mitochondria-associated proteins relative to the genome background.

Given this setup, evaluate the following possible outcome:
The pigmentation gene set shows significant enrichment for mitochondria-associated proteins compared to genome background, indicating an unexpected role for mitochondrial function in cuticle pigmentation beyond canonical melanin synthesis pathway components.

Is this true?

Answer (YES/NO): YES